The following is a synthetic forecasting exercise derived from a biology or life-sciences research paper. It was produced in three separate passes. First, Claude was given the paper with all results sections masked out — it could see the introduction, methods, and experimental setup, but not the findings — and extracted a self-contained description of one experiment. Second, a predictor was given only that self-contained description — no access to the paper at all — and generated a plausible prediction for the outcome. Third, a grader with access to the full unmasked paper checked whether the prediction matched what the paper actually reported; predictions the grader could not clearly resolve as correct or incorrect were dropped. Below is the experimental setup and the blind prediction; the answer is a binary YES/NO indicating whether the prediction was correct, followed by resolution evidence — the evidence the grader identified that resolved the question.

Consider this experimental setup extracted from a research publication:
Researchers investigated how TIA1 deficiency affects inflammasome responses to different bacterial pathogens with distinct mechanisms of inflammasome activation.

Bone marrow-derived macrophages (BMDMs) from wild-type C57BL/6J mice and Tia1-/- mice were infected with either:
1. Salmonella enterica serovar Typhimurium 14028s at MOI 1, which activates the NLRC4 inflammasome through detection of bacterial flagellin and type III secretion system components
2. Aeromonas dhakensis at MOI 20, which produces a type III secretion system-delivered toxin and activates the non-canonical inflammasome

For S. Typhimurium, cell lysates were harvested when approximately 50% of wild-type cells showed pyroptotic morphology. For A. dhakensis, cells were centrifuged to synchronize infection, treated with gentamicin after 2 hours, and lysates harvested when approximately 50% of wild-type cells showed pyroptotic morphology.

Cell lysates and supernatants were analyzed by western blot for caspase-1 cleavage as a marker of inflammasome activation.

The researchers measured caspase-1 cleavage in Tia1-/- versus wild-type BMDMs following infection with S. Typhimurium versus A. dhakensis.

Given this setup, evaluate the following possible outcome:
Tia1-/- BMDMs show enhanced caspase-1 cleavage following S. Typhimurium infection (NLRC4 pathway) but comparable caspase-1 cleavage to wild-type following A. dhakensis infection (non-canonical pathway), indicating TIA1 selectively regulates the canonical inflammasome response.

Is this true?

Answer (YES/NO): NO